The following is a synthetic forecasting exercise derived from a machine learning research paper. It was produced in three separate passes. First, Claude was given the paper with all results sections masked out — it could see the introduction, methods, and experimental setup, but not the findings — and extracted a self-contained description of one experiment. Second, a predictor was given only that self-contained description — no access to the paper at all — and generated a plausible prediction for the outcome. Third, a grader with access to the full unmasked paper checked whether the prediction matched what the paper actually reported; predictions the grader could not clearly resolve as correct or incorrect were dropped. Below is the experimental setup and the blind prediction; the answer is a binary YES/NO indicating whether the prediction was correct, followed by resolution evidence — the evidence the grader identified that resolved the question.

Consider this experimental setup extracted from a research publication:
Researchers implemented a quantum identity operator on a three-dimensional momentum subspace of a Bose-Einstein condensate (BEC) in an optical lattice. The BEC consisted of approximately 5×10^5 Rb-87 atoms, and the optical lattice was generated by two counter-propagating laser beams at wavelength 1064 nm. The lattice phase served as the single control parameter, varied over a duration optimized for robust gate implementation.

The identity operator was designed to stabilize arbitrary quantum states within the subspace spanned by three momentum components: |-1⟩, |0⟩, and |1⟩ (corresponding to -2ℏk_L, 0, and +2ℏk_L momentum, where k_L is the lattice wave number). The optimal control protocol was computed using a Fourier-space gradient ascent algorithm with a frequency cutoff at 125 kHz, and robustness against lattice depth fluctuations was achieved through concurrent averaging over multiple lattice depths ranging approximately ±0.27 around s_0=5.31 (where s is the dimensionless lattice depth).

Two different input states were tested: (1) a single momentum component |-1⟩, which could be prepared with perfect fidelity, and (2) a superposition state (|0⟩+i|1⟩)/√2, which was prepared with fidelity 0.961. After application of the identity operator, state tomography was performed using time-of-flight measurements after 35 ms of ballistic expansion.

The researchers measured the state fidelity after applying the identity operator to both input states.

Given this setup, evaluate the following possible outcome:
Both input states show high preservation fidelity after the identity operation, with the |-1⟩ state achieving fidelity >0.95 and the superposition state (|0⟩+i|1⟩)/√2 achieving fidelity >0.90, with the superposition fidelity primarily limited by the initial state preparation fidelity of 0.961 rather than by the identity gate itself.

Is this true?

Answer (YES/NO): NO